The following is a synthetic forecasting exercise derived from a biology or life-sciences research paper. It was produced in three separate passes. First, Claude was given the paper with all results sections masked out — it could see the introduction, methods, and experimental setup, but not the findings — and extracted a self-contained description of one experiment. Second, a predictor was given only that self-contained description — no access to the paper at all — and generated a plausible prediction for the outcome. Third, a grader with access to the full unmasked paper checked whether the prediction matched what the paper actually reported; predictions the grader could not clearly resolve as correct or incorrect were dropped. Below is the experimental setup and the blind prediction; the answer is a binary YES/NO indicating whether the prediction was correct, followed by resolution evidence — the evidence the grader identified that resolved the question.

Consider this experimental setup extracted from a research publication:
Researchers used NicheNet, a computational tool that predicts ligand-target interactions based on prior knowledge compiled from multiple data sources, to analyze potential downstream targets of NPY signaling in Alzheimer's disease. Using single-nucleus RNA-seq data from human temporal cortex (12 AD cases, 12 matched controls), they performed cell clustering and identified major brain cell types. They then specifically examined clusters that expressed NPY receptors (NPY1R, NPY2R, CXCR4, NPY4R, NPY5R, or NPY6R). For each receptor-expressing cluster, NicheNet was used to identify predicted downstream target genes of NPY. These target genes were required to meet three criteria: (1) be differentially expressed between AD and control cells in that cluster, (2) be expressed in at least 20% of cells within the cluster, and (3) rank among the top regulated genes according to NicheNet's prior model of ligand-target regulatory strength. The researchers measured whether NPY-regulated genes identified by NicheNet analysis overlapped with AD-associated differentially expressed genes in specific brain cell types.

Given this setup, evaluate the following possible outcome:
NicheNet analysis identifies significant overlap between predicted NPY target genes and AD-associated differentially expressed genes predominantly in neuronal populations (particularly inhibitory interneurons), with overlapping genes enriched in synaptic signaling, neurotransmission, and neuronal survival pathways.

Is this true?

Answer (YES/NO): NO